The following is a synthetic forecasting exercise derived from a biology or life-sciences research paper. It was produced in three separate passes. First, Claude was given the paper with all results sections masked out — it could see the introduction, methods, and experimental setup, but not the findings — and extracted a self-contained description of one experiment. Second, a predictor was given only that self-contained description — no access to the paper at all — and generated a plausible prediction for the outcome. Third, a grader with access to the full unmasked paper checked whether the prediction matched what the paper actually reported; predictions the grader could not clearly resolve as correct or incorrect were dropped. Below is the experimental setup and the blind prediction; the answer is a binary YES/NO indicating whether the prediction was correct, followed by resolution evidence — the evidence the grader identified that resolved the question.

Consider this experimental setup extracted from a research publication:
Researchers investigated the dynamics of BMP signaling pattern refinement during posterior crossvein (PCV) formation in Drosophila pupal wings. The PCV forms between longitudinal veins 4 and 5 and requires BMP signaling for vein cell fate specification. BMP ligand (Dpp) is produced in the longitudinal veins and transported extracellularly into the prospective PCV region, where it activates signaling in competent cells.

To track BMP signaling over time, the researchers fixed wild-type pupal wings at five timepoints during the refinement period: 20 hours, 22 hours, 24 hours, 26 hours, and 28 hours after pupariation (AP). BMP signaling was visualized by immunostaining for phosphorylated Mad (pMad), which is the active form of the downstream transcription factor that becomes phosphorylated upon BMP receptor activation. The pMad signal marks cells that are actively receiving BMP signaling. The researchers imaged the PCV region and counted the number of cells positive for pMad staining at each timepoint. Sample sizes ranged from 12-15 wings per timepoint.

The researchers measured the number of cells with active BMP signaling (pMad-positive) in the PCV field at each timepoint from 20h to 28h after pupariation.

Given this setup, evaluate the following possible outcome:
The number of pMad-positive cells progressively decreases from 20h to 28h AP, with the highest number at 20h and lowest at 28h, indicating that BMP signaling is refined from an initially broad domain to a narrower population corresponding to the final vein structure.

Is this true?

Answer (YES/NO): YES